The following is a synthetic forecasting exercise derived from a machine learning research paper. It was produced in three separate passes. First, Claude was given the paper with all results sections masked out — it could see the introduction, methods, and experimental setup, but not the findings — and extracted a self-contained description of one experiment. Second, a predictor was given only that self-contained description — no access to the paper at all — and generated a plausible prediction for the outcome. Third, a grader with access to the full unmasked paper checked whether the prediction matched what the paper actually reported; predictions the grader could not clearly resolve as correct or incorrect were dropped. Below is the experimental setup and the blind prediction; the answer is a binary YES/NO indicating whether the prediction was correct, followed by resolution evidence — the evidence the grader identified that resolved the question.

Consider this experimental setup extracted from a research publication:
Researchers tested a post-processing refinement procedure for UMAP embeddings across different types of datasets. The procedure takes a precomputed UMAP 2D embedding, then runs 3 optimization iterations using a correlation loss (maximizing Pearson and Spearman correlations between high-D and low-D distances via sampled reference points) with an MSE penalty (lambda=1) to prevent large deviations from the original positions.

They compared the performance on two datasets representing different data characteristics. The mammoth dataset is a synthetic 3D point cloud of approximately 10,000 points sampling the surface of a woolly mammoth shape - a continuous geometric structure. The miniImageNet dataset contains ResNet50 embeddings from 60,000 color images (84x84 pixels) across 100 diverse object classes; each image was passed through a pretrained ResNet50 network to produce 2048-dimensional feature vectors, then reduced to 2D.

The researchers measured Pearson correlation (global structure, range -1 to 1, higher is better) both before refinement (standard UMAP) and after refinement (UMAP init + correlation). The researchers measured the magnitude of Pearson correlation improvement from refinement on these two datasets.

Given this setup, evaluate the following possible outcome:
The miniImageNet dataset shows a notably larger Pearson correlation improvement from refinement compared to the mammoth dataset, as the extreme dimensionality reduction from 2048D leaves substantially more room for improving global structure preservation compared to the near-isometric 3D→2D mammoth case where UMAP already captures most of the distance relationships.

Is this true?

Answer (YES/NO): YES